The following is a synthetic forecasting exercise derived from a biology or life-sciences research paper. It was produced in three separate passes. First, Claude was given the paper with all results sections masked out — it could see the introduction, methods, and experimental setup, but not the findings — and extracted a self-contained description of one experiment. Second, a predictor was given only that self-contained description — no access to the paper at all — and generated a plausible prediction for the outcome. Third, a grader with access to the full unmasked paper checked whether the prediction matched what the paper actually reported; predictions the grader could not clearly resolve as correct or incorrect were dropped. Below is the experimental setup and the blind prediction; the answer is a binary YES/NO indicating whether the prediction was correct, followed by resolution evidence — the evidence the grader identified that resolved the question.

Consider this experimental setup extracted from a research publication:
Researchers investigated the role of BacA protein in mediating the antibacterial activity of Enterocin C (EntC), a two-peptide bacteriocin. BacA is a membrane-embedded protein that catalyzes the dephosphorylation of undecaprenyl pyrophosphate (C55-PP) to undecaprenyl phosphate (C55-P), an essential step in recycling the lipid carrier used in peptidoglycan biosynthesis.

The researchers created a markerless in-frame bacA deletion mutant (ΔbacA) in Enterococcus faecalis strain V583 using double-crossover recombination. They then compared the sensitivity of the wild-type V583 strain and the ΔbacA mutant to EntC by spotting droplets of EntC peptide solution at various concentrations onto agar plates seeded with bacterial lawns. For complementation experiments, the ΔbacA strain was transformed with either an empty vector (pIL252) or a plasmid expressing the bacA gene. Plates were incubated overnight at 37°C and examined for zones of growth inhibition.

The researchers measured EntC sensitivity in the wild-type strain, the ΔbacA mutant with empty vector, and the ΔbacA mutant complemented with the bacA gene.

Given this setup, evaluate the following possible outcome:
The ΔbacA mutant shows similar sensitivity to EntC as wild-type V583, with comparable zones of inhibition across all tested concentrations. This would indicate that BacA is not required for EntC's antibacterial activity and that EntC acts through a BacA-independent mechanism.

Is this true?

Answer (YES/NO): NO